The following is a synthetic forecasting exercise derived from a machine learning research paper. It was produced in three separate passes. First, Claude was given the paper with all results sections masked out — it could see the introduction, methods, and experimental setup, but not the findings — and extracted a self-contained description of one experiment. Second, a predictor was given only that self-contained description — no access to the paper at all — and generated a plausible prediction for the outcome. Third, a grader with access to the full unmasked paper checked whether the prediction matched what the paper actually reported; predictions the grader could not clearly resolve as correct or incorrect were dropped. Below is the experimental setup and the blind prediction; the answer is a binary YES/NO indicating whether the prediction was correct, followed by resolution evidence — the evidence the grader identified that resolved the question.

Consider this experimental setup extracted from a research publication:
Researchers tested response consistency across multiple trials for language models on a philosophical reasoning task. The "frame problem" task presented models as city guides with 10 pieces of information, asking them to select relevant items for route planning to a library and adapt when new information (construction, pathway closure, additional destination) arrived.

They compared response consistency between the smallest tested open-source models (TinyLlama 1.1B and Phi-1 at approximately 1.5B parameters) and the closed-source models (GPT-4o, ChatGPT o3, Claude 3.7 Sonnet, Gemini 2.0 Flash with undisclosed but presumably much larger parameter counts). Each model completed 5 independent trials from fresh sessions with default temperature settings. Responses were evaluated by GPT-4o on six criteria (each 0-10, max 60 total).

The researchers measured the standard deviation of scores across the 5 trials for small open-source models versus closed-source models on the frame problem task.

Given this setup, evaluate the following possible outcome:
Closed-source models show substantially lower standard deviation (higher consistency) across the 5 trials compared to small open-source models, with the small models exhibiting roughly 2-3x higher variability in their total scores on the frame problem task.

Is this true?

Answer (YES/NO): NO